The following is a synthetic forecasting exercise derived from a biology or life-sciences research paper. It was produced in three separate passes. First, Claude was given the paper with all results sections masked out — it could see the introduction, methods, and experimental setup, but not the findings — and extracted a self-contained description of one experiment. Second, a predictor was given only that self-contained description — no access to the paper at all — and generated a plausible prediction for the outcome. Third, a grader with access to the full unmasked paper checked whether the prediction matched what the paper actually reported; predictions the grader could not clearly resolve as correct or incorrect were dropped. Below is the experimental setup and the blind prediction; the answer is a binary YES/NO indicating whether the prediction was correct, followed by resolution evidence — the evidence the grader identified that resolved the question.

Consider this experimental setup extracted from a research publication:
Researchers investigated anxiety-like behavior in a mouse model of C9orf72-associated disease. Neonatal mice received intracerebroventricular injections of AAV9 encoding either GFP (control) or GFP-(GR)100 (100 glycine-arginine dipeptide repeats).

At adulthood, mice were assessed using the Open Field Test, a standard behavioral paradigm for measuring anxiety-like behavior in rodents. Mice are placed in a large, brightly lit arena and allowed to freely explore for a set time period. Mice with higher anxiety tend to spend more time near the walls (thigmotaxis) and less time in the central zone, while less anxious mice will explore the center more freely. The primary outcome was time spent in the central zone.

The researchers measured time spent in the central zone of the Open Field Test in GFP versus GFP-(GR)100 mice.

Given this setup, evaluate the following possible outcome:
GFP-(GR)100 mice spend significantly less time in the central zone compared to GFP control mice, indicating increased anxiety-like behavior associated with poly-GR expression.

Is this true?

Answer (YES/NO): YES